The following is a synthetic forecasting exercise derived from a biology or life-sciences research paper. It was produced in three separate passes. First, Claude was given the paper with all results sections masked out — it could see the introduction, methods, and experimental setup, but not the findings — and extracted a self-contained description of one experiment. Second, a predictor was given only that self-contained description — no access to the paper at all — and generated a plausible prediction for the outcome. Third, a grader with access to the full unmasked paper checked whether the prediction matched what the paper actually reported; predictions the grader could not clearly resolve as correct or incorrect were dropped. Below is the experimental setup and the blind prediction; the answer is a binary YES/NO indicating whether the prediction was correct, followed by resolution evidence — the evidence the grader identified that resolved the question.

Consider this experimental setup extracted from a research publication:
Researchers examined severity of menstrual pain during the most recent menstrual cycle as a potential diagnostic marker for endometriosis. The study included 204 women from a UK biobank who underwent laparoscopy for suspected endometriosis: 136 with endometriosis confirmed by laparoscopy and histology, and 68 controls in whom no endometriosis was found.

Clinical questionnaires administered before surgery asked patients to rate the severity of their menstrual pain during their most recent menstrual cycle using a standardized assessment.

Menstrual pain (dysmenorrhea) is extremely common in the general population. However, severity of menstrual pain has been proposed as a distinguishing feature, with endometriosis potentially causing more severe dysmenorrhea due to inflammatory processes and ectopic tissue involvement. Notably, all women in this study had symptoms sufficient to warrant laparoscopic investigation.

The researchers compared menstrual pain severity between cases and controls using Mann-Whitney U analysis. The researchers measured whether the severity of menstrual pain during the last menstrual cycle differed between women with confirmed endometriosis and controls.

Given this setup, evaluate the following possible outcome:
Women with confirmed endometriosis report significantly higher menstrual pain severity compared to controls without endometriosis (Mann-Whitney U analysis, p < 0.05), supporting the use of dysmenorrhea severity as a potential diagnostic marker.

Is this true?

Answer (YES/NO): YES